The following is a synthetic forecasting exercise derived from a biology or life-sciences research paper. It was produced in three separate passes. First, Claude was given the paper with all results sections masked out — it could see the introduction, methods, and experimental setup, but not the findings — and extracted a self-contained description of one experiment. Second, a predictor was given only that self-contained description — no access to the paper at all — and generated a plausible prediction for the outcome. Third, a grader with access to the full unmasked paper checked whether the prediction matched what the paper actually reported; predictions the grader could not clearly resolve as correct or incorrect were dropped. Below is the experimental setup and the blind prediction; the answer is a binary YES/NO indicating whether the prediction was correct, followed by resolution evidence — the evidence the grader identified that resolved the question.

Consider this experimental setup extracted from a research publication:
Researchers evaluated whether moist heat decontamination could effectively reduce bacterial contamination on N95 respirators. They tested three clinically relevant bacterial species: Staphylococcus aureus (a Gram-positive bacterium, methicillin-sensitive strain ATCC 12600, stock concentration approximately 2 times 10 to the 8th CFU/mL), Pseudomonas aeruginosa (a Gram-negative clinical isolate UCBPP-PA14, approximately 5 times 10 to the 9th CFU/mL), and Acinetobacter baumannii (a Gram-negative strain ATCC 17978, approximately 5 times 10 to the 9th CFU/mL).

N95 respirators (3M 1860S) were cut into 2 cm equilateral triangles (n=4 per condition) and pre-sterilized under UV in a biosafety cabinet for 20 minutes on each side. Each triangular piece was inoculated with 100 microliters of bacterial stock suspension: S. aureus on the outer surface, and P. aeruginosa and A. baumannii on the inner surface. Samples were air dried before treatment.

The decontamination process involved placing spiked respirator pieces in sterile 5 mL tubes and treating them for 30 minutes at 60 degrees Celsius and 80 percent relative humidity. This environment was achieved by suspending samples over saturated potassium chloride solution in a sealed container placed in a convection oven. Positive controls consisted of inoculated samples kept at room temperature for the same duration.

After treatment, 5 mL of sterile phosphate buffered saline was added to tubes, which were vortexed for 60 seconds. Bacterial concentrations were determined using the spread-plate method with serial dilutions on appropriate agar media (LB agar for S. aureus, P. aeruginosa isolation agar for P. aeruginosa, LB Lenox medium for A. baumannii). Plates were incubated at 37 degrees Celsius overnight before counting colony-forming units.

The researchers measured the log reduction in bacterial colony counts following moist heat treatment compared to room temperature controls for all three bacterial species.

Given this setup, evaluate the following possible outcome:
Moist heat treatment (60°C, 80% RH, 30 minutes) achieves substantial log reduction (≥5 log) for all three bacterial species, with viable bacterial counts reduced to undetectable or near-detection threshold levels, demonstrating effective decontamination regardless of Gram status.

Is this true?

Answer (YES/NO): YES